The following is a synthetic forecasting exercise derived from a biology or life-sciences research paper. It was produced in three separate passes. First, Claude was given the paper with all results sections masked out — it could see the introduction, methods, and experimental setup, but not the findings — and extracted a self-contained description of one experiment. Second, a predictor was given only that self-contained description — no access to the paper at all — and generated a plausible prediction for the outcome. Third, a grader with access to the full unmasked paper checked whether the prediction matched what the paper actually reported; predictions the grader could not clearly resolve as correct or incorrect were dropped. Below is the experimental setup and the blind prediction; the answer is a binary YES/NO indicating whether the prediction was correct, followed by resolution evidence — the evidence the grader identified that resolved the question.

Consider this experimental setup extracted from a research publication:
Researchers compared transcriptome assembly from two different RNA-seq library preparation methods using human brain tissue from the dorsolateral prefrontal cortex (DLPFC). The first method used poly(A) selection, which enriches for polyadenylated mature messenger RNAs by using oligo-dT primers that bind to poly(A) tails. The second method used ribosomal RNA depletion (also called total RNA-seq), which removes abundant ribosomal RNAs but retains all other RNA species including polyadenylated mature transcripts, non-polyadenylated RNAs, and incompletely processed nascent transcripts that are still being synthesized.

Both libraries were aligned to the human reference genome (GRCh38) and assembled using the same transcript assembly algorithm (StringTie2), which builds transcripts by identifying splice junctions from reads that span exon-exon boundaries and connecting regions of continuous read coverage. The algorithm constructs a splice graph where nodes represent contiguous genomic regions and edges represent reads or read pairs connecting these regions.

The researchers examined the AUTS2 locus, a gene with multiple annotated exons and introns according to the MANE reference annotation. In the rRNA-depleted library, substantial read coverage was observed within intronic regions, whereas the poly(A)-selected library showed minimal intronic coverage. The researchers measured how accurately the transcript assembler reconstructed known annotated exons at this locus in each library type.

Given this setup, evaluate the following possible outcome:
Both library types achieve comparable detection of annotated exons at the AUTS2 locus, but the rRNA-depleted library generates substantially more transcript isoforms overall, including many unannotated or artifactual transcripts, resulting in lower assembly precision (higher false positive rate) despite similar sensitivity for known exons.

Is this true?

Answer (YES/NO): NO